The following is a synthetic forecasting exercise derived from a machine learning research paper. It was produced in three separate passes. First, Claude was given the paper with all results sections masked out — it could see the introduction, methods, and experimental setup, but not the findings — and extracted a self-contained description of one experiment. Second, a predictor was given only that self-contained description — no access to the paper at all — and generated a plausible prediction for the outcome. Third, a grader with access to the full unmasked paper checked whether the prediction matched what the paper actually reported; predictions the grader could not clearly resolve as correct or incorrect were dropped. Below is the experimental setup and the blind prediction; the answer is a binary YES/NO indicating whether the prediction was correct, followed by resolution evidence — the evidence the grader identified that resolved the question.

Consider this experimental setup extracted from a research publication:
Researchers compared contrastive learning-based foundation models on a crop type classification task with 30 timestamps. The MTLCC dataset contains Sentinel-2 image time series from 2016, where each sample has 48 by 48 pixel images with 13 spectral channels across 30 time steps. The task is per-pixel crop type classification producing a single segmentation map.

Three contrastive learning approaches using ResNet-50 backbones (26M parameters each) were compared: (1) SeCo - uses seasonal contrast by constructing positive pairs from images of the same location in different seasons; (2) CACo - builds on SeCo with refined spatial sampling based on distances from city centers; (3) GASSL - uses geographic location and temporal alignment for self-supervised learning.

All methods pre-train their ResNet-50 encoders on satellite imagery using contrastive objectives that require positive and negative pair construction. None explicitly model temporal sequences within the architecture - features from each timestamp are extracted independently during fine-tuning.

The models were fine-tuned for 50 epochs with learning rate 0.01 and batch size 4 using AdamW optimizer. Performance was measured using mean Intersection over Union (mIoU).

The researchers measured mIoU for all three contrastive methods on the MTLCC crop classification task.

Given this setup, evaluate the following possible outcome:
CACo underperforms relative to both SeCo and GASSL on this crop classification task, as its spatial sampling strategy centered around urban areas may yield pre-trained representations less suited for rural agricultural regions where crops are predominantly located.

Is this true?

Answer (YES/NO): YES